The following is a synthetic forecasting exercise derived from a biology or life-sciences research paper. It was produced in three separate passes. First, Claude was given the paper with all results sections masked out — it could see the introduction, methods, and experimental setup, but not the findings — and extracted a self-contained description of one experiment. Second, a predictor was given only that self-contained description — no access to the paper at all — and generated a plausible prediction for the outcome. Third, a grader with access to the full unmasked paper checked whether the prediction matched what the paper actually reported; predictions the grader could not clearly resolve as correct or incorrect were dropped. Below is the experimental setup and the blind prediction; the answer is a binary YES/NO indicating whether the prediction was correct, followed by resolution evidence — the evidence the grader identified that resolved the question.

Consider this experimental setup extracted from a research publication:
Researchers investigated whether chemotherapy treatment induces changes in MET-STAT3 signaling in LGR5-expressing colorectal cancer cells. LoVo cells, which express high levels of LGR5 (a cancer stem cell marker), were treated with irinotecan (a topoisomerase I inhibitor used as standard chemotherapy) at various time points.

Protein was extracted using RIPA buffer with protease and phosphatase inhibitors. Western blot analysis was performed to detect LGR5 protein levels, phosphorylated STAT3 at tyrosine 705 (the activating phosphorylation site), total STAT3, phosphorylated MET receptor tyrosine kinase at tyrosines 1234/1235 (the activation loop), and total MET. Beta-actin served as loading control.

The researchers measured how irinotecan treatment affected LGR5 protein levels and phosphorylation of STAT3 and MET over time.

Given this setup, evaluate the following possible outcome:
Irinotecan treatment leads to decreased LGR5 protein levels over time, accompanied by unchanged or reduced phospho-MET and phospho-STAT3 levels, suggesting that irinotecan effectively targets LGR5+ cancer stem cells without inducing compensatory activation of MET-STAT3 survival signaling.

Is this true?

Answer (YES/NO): NO